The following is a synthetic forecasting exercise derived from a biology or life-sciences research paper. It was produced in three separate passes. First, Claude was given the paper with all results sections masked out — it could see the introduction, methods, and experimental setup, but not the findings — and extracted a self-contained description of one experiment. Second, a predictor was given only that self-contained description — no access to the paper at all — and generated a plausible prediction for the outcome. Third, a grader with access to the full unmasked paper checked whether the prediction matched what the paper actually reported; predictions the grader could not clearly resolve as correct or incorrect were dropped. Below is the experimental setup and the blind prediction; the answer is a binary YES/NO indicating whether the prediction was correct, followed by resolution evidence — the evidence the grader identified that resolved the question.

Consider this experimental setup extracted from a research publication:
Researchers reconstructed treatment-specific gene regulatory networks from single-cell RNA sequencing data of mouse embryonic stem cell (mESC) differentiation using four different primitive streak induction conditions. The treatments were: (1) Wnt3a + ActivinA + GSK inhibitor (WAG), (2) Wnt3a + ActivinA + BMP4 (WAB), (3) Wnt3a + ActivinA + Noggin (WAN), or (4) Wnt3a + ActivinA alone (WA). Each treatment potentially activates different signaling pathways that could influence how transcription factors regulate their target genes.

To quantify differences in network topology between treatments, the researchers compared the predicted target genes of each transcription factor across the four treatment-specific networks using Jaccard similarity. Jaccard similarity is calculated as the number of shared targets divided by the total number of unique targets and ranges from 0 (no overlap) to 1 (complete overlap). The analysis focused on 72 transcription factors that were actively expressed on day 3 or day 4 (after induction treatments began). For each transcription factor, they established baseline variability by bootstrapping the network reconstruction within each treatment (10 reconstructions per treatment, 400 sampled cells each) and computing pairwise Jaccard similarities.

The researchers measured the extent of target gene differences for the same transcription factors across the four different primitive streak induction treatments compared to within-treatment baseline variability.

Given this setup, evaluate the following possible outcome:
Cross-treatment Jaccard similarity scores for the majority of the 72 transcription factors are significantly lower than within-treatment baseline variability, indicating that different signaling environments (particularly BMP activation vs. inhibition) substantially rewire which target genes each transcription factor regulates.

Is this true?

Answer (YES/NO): YES